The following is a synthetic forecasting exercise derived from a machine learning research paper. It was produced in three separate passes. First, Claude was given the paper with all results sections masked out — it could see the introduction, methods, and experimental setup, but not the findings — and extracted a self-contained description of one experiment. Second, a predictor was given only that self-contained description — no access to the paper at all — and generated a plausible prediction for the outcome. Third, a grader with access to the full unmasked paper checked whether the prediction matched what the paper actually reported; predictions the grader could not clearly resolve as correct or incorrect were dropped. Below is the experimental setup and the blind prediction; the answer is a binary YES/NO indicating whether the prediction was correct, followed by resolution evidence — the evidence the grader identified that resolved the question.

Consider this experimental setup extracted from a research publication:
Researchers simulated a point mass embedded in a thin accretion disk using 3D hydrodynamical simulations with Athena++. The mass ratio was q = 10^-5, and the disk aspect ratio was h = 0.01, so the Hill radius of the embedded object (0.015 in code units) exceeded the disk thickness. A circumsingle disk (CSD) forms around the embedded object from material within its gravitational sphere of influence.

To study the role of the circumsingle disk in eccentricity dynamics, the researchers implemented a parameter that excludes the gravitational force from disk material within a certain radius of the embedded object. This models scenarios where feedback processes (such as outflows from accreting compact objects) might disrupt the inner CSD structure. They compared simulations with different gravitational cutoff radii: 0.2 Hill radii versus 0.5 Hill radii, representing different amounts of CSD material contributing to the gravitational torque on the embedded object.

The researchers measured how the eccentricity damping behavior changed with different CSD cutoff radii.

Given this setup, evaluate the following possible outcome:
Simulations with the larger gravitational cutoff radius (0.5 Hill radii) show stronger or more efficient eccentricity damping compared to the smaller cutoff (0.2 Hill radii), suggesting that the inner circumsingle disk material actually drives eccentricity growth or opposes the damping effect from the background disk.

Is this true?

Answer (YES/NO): NO